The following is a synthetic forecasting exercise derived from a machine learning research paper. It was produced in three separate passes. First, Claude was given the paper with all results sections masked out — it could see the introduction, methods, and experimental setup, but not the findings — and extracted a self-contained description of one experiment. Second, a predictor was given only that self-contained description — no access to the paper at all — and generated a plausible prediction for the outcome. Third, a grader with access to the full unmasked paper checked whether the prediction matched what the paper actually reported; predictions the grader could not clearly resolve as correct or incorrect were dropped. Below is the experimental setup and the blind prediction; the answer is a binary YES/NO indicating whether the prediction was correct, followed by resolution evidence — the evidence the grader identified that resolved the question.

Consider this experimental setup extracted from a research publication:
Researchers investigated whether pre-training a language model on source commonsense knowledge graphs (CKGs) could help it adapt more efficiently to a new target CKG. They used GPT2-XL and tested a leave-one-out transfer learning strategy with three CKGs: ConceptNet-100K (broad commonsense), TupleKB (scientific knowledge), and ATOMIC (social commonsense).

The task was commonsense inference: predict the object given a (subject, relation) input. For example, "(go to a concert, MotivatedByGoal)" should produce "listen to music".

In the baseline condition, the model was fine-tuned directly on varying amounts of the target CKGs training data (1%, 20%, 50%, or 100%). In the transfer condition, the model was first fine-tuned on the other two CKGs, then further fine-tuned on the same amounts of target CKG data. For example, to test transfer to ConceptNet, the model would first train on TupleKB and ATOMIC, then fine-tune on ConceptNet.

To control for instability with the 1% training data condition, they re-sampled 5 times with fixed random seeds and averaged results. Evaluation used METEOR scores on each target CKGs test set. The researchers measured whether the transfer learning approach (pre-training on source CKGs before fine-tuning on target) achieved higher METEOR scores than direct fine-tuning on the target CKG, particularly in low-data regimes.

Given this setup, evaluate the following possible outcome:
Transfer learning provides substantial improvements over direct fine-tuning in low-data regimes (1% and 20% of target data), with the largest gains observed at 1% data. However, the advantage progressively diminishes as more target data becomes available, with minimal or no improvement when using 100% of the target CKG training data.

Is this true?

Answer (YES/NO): NO